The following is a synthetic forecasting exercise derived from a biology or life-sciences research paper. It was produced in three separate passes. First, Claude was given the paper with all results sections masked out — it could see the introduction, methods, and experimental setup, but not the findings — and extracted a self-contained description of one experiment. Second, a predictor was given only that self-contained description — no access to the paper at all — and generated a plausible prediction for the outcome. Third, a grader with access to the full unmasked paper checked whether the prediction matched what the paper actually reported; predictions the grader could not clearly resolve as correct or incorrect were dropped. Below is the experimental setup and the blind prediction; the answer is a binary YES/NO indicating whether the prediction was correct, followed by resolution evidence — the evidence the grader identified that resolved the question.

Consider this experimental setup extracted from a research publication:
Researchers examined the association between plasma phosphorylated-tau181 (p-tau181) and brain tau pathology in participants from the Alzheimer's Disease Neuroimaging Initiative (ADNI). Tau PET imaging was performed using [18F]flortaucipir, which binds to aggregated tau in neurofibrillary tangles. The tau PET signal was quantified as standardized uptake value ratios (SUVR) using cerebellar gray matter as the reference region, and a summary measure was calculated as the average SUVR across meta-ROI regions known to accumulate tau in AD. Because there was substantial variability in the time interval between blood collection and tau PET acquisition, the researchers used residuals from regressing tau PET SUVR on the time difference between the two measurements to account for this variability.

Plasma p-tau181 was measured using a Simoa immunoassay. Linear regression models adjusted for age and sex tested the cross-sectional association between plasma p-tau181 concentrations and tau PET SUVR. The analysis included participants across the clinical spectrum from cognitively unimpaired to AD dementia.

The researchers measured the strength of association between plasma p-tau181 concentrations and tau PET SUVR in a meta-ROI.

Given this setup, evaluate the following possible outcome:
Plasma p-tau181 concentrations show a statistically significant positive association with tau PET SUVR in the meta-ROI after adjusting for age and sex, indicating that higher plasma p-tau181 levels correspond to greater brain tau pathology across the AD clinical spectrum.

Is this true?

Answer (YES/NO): YES